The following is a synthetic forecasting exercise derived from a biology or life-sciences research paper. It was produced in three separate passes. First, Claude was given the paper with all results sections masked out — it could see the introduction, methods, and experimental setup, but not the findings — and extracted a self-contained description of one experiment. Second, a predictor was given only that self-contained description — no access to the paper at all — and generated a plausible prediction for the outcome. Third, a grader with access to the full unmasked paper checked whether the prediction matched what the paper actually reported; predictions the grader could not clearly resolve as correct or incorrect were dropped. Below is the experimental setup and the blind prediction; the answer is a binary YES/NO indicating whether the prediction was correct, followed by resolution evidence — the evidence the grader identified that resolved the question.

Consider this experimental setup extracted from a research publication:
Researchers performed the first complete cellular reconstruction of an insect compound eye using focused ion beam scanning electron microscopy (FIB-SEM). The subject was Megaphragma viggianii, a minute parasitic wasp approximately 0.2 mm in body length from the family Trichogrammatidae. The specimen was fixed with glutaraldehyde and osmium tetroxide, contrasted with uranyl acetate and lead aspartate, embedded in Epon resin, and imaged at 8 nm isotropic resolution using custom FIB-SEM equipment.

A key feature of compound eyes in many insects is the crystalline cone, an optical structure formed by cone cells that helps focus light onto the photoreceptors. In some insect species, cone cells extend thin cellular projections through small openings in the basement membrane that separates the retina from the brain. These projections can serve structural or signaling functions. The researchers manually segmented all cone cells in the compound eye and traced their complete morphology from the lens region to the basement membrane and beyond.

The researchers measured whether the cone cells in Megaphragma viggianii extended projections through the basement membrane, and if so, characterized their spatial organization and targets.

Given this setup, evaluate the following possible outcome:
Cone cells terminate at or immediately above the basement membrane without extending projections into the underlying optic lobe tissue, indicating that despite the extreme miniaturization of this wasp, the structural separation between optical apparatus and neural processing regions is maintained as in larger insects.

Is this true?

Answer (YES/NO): YES